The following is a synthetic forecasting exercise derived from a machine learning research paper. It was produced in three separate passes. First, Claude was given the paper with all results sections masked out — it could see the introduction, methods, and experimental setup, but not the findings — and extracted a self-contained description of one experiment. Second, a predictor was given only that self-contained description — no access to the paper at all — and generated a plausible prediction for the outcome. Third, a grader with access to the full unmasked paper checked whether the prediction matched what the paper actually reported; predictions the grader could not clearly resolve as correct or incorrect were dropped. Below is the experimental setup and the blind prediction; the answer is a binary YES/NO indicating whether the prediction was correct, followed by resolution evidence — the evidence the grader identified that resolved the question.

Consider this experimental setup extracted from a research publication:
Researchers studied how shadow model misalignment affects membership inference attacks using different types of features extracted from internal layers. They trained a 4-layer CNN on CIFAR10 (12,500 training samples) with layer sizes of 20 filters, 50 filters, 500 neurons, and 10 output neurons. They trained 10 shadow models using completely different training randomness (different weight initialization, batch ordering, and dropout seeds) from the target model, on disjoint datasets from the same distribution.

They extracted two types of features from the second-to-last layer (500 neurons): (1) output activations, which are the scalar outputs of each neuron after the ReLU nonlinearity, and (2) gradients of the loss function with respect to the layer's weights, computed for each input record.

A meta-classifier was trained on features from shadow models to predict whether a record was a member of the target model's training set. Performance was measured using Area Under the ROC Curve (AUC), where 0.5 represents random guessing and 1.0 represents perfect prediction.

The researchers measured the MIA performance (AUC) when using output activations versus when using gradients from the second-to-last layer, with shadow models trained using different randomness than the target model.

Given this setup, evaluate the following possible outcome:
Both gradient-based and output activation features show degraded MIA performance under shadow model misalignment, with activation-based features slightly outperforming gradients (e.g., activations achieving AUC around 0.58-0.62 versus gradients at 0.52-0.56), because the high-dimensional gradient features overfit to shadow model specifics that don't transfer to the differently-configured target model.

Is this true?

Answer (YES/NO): NO